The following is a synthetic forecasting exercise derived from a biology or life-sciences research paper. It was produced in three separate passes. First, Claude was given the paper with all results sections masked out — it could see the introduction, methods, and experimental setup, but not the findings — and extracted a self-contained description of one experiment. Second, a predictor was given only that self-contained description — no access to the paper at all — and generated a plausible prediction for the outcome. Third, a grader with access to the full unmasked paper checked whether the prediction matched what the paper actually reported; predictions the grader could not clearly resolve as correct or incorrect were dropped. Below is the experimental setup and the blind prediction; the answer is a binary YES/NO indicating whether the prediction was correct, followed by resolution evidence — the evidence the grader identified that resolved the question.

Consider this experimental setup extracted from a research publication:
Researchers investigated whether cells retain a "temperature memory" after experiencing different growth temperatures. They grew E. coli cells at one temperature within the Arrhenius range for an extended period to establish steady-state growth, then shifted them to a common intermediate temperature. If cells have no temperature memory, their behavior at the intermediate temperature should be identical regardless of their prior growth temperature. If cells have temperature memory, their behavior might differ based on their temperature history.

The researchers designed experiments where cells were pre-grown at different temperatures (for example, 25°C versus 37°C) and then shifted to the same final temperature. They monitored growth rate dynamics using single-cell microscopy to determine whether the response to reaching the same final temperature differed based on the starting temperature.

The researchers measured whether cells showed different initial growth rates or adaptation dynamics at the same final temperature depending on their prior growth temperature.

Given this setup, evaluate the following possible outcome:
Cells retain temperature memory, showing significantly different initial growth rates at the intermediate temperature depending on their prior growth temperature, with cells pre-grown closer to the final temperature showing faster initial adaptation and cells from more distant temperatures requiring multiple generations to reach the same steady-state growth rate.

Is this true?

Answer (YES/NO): YES